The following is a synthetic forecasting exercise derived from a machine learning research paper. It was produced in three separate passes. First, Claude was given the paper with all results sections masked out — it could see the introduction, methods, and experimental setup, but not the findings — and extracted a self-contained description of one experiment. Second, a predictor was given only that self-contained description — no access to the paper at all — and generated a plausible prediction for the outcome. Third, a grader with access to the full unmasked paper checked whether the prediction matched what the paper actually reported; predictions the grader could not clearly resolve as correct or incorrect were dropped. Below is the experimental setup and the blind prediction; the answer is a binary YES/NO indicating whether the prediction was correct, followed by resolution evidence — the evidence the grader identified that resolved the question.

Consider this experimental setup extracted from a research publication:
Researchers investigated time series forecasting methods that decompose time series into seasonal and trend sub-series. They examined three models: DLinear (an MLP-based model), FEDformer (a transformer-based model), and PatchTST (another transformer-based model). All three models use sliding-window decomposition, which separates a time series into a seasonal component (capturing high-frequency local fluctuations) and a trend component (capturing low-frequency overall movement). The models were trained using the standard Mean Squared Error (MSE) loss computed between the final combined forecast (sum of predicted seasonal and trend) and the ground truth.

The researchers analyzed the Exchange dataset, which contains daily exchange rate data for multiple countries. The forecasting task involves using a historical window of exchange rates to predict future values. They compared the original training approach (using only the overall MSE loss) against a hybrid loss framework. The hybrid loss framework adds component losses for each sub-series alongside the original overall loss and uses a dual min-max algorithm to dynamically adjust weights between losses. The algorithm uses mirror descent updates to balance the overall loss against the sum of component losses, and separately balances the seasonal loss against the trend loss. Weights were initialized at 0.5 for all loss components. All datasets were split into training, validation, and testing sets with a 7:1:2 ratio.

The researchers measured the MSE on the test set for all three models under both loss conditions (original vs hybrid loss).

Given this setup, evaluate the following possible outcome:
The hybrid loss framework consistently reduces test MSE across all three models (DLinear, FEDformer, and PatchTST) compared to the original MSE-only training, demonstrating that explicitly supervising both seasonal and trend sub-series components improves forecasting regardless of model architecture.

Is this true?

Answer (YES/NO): NO